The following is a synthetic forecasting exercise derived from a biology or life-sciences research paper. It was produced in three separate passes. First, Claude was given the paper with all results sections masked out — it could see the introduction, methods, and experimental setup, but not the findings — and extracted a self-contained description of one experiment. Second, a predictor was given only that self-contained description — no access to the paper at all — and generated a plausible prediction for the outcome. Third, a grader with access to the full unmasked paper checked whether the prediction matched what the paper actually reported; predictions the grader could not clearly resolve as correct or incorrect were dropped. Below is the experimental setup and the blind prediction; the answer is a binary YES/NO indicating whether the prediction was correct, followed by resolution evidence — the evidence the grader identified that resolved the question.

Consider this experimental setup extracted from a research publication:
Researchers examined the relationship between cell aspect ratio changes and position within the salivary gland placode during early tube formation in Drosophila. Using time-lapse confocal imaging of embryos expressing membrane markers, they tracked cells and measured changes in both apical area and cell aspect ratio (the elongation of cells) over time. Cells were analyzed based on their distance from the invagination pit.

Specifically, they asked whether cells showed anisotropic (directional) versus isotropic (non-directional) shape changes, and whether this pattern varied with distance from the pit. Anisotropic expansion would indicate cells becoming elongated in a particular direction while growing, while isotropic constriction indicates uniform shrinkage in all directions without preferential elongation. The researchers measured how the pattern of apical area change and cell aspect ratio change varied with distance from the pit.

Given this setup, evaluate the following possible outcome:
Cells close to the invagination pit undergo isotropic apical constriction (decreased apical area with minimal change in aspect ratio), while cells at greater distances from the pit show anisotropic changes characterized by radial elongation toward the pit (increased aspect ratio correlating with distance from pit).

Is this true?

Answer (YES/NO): YES